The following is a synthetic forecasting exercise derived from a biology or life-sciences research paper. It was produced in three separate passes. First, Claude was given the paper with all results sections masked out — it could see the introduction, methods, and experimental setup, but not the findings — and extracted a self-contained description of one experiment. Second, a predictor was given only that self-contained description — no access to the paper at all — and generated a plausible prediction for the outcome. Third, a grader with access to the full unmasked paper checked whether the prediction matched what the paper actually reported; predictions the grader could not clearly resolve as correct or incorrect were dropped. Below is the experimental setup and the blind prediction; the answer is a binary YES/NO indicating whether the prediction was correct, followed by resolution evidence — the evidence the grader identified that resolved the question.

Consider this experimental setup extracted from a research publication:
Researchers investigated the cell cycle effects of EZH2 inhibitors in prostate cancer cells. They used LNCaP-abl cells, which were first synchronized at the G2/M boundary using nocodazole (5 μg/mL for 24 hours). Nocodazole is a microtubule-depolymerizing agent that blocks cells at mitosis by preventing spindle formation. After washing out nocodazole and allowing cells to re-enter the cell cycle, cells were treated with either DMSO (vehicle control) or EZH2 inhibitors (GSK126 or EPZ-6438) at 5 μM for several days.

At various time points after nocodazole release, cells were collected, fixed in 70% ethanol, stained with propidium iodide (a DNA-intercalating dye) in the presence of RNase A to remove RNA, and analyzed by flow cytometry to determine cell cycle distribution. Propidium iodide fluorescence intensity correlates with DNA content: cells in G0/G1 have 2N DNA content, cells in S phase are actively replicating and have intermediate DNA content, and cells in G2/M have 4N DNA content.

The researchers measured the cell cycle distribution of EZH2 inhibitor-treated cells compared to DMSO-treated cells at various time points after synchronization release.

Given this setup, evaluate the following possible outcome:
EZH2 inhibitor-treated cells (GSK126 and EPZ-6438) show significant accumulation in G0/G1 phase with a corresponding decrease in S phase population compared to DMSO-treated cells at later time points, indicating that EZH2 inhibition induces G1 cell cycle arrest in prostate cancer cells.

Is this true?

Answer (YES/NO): YES